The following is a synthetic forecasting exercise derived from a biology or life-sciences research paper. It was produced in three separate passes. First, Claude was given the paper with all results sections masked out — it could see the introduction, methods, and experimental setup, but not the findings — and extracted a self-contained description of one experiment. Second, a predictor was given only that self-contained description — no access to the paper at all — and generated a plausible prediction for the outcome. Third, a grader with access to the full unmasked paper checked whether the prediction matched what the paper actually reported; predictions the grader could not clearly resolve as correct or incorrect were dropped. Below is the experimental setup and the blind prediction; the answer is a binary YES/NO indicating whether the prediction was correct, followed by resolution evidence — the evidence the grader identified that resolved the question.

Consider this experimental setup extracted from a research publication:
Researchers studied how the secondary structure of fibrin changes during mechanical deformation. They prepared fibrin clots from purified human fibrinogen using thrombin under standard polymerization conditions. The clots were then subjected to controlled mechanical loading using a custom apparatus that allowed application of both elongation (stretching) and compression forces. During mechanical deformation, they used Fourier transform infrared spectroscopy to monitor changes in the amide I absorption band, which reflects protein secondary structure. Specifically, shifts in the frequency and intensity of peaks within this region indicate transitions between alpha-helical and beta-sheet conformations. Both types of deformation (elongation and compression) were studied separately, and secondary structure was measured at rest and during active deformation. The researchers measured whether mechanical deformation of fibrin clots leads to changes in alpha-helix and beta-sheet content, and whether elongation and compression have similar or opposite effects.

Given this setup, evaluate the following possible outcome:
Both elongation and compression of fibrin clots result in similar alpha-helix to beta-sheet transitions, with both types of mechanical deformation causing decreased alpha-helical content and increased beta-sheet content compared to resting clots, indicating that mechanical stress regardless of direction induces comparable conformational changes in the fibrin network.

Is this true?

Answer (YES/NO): YES